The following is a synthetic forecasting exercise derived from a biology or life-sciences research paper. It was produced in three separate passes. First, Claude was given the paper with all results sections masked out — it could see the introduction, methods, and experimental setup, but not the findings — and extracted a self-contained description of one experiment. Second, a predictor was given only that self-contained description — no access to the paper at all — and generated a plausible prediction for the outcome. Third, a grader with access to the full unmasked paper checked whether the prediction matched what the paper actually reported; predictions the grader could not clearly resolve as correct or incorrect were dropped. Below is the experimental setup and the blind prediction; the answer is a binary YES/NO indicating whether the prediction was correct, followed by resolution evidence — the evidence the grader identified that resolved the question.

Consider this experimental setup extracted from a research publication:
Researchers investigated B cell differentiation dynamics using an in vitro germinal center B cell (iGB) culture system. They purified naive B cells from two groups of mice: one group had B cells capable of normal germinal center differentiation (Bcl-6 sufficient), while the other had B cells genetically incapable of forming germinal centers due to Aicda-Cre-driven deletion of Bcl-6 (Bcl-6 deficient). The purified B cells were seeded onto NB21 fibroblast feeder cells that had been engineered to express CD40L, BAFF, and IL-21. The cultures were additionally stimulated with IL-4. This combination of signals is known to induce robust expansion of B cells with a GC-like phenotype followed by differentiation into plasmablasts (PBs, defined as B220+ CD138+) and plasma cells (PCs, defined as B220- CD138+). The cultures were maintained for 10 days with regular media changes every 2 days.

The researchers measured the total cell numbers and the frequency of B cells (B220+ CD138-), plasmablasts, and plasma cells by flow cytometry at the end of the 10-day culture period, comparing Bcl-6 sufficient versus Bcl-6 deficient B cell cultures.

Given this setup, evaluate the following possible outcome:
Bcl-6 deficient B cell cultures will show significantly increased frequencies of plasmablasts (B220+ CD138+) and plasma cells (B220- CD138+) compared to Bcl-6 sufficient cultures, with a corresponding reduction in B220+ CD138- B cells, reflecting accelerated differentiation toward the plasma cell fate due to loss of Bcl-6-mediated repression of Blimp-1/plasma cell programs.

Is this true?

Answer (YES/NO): NO